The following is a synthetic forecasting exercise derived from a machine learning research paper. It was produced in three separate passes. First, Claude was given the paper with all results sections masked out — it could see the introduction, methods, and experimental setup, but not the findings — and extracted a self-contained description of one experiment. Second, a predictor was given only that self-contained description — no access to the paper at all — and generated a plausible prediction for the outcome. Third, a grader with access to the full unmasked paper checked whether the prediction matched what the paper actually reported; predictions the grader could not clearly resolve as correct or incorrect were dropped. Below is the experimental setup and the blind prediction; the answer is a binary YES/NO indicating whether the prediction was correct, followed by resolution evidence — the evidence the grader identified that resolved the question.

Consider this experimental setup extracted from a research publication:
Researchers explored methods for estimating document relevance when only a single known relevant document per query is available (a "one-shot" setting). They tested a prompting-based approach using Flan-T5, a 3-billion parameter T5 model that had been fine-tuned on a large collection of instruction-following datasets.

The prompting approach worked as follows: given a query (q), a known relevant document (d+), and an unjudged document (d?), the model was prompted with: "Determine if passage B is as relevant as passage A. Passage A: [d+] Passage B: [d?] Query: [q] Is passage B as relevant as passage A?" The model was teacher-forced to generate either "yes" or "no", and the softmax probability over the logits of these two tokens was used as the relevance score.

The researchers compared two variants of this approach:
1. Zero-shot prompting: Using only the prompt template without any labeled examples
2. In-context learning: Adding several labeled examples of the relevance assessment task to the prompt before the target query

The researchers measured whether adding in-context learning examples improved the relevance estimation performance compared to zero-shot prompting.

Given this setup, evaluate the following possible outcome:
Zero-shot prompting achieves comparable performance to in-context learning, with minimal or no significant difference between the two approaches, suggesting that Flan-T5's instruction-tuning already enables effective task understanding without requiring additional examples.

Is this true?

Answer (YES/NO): NO